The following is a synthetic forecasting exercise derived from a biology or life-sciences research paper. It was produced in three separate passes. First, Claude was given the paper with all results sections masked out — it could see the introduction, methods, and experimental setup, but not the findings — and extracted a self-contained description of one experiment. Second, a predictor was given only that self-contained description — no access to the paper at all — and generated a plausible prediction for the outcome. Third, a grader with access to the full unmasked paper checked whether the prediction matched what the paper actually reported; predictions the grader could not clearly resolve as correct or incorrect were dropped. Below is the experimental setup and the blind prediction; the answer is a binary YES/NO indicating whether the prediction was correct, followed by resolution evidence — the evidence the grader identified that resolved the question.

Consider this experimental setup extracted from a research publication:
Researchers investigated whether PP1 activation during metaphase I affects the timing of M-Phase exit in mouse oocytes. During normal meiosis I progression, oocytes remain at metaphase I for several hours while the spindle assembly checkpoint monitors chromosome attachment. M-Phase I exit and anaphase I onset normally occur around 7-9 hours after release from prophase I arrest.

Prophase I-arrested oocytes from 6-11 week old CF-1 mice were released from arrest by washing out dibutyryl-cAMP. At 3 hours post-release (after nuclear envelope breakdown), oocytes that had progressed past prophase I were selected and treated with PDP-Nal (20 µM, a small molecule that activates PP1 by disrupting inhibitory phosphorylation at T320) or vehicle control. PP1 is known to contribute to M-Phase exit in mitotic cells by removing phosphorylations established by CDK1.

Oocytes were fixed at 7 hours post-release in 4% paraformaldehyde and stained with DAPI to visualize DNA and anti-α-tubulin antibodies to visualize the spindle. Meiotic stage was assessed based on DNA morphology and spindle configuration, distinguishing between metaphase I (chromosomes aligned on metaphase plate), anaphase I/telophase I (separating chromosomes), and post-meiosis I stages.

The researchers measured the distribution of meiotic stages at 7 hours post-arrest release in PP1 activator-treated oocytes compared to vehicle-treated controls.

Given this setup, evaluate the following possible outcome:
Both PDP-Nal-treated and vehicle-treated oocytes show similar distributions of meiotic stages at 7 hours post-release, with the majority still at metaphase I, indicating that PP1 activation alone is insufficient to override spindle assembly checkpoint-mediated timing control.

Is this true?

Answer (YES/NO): NO